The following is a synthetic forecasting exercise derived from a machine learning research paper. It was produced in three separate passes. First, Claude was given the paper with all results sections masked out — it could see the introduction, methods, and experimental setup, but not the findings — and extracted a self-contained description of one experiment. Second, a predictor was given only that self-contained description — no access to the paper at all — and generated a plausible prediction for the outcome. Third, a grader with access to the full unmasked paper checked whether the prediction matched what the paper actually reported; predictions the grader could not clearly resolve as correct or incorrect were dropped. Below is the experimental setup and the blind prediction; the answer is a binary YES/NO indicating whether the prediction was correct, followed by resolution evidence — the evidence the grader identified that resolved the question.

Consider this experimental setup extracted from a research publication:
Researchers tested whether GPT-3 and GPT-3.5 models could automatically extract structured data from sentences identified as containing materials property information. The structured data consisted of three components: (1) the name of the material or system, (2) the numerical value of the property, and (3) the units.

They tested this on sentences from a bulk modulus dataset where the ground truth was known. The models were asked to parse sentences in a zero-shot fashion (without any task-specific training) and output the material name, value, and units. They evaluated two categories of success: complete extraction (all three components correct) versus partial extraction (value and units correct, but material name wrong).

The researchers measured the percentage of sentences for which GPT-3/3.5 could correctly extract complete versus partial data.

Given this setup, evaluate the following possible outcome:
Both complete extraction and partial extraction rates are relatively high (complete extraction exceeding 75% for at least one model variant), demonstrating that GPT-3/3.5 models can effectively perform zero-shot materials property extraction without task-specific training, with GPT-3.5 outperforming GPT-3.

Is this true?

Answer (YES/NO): NO